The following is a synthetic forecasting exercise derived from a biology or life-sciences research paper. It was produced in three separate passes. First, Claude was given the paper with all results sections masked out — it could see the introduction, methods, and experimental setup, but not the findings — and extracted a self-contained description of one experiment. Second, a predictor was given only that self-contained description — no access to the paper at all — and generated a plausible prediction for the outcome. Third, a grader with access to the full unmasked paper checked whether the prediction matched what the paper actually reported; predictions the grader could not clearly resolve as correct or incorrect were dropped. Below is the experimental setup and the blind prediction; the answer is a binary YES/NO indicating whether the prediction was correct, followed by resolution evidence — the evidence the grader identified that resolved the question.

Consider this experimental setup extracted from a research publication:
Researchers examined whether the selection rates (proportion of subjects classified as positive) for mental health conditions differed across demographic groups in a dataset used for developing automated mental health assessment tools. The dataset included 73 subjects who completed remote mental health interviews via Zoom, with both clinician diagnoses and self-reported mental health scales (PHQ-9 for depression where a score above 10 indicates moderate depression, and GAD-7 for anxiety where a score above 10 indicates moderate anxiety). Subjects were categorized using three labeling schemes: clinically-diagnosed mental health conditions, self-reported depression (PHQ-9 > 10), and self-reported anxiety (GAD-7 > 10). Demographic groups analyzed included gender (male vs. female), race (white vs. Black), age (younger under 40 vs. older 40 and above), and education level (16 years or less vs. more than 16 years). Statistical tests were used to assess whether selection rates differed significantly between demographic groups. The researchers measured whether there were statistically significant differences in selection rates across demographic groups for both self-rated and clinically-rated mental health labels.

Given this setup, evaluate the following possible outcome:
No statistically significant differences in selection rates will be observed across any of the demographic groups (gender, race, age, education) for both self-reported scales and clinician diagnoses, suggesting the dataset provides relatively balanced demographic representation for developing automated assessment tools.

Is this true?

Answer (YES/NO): YES